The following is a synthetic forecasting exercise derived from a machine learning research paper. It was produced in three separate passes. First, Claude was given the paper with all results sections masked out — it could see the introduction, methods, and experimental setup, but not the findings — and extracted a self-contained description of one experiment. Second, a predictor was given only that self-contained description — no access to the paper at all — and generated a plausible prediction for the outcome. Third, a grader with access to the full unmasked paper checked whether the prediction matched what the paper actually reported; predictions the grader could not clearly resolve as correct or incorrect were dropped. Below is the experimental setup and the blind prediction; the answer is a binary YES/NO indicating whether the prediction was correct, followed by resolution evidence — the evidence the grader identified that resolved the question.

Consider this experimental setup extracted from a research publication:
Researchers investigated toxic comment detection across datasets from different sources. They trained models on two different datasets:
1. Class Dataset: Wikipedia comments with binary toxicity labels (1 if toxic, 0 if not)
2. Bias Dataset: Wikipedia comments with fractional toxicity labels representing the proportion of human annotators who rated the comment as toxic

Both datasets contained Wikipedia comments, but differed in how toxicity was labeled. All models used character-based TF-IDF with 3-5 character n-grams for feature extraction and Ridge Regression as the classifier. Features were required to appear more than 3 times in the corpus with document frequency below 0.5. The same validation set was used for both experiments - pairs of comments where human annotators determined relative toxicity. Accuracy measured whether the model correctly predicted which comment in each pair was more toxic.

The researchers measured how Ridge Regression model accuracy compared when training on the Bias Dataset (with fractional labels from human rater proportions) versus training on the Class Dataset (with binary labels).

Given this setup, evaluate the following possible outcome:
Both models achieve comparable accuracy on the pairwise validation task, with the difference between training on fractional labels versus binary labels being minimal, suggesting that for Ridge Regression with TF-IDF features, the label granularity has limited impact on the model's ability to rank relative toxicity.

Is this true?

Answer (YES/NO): NO